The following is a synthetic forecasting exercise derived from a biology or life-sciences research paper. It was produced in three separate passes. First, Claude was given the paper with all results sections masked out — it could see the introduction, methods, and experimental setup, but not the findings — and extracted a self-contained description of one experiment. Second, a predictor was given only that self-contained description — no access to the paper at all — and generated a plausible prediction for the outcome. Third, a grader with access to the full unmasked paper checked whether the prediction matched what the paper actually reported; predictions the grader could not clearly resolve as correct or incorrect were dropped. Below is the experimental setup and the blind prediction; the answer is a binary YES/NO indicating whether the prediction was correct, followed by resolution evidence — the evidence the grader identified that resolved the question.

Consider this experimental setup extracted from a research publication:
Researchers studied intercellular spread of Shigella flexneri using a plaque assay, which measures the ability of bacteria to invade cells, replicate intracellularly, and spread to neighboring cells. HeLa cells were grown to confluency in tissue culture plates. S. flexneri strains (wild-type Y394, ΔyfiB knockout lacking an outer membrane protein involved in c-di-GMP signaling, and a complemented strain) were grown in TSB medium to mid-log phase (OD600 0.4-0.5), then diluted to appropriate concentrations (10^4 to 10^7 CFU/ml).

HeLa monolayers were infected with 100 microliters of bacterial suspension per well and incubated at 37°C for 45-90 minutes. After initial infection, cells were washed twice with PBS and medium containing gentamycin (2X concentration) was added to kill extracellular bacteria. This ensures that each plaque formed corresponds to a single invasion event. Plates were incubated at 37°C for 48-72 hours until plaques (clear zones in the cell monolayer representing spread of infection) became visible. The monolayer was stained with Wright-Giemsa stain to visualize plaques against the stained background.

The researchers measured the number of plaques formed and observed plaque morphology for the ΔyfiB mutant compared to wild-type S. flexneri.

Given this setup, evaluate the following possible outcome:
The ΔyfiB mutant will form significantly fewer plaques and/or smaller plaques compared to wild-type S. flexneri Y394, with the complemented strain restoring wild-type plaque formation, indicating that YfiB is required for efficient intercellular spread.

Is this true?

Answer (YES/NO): YES